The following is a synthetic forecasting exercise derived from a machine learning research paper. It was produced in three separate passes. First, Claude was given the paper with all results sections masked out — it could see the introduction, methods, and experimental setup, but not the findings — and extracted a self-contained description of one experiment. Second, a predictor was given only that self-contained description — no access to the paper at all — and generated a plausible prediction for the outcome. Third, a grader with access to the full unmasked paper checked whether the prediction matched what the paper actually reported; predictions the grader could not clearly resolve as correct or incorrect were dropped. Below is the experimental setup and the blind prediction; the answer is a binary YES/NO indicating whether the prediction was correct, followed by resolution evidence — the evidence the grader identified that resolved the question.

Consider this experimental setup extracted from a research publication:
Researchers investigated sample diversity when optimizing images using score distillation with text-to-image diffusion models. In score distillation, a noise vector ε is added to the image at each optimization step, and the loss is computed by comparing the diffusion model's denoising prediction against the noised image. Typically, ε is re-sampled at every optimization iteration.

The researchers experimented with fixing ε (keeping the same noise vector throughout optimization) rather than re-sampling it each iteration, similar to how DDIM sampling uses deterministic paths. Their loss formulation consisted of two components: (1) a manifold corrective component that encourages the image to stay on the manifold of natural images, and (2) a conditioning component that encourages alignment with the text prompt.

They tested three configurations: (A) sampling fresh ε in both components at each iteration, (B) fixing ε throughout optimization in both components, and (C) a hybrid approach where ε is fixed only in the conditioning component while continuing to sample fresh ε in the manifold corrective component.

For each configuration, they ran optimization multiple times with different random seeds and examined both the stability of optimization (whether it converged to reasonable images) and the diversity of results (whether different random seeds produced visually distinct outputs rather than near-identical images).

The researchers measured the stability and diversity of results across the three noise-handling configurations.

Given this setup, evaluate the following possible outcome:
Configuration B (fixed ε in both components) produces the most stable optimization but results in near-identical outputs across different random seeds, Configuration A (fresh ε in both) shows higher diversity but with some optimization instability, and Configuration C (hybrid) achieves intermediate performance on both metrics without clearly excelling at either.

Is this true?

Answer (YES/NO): NO